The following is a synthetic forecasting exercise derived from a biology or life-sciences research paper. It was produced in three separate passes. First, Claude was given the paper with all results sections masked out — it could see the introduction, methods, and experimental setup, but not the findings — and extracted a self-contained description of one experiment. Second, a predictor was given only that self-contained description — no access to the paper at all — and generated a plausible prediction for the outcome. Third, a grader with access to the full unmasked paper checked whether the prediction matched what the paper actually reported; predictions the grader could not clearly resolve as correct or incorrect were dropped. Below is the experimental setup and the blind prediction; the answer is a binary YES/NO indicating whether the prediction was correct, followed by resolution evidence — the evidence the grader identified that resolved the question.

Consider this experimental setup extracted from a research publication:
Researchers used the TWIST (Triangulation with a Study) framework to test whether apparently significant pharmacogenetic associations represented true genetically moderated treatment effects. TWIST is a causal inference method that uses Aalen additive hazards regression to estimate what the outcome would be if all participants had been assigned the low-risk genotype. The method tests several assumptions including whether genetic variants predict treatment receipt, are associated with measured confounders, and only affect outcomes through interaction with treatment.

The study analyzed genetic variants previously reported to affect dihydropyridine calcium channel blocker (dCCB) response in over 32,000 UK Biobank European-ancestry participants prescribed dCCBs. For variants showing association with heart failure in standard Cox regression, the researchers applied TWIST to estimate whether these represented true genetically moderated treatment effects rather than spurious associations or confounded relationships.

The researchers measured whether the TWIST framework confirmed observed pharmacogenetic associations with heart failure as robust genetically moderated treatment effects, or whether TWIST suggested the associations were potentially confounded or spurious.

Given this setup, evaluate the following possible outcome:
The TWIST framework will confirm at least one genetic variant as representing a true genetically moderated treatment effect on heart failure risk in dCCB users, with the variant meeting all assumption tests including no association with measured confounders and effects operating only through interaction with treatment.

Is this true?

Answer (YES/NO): YES